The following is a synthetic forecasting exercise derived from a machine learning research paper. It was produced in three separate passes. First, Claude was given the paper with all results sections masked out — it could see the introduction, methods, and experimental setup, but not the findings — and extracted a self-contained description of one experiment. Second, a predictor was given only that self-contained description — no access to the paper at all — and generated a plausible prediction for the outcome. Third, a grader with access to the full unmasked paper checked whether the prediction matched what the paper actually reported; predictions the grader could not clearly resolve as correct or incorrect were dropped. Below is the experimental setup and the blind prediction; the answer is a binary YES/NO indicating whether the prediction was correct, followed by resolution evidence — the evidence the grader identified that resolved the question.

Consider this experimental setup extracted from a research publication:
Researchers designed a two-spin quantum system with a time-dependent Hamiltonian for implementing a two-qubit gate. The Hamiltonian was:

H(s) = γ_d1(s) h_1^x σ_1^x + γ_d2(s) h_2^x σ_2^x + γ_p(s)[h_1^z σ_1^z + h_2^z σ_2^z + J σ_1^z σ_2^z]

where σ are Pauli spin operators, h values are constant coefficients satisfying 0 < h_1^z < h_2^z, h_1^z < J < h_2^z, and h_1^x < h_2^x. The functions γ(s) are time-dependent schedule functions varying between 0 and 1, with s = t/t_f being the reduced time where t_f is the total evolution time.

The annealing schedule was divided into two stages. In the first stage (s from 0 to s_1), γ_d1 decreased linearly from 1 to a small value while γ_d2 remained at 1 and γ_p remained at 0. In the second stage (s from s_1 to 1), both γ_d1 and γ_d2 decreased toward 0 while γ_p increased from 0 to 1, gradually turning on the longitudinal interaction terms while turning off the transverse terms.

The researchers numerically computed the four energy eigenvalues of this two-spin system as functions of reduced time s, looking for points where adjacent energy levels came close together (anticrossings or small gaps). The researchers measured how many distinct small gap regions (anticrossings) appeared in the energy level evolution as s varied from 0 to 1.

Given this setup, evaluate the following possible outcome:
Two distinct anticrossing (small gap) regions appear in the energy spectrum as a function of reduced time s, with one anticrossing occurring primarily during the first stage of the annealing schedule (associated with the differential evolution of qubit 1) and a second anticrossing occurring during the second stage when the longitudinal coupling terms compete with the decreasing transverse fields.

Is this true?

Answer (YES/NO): YES